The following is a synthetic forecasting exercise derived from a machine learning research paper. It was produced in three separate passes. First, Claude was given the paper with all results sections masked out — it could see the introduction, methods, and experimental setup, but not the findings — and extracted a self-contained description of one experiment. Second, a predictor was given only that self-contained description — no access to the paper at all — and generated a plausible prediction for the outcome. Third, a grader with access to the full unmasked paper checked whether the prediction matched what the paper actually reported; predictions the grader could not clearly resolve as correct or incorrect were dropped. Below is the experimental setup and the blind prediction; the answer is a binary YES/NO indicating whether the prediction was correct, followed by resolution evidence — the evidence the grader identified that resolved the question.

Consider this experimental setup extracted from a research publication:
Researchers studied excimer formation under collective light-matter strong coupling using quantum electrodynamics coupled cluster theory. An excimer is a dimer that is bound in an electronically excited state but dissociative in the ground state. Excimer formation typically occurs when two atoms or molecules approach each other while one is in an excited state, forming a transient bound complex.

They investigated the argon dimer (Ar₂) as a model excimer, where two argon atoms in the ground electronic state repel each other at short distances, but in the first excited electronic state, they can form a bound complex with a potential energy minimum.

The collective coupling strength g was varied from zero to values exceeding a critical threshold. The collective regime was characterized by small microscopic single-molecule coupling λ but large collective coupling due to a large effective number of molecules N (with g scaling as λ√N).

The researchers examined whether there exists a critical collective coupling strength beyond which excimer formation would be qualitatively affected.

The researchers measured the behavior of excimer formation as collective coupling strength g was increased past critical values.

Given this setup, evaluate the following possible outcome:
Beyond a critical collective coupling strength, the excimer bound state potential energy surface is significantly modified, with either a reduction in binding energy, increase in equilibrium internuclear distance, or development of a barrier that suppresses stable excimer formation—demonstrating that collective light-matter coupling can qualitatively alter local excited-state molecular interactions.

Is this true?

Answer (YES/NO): NO